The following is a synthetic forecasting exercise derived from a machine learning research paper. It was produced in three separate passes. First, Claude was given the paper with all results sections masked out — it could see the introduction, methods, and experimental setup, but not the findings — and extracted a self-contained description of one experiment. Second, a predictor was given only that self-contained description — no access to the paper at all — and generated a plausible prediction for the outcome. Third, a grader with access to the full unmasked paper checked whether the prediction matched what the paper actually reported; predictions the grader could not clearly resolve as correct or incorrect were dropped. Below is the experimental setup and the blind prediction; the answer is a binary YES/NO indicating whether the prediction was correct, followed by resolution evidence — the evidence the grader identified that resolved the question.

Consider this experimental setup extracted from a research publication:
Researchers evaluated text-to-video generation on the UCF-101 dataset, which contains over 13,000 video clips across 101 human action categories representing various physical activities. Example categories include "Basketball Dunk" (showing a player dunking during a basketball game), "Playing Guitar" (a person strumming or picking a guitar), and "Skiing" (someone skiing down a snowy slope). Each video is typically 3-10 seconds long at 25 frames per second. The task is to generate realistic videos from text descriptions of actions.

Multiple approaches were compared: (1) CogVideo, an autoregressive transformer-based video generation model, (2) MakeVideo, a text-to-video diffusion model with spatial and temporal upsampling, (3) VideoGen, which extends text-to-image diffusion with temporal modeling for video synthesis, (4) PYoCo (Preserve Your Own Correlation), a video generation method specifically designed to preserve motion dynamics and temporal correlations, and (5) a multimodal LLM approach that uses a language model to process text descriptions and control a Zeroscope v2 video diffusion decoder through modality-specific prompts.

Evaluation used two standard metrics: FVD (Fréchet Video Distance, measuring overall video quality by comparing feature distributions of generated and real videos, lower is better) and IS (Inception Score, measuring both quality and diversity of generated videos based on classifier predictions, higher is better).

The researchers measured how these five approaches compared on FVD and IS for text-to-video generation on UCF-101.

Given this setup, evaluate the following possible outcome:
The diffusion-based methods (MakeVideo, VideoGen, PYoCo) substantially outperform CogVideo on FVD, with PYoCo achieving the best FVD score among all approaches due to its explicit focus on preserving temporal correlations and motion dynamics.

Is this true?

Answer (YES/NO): YES